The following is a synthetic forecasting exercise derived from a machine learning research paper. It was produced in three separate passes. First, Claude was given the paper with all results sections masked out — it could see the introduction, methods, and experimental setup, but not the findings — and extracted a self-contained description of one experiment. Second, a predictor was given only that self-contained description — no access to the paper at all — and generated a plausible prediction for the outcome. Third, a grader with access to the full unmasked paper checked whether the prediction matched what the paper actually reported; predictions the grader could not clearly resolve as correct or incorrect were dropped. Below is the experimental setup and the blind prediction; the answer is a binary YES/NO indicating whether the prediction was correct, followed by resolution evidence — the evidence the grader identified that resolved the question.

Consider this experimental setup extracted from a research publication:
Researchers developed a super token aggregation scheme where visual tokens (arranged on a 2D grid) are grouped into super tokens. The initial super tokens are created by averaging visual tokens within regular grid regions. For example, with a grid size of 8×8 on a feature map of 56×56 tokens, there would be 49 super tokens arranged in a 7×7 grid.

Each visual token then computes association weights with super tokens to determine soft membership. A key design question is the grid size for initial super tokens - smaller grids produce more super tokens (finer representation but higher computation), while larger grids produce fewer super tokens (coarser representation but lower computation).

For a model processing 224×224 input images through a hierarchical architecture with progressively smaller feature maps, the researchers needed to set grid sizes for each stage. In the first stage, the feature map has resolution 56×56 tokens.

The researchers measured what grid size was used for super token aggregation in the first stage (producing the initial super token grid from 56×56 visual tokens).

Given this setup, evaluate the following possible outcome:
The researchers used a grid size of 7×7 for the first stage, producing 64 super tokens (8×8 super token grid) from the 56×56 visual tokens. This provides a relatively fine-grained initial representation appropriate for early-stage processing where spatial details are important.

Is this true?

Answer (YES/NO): NO